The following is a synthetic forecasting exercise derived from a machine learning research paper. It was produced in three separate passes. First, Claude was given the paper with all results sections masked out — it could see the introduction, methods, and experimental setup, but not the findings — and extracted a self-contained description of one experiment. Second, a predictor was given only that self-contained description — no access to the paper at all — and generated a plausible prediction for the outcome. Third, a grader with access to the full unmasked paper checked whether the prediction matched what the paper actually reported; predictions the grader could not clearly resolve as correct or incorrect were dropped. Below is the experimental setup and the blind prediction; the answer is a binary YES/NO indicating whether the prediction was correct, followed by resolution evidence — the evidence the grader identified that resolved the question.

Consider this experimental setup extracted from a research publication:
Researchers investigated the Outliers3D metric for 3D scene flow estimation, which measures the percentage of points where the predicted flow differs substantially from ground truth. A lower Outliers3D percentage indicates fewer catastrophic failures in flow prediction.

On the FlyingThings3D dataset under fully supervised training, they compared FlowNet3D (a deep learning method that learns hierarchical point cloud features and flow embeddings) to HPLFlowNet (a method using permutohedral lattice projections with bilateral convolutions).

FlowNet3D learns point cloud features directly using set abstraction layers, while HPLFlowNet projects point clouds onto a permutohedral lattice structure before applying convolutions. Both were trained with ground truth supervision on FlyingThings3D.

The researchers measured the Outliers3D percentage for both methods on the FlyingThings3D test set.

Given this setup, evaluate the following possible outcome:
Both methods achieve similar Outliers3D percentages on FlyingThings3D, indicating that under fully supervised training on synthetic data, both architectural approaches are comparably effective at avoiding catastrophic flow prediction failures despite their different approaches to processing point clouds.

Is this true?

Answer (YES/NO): NO